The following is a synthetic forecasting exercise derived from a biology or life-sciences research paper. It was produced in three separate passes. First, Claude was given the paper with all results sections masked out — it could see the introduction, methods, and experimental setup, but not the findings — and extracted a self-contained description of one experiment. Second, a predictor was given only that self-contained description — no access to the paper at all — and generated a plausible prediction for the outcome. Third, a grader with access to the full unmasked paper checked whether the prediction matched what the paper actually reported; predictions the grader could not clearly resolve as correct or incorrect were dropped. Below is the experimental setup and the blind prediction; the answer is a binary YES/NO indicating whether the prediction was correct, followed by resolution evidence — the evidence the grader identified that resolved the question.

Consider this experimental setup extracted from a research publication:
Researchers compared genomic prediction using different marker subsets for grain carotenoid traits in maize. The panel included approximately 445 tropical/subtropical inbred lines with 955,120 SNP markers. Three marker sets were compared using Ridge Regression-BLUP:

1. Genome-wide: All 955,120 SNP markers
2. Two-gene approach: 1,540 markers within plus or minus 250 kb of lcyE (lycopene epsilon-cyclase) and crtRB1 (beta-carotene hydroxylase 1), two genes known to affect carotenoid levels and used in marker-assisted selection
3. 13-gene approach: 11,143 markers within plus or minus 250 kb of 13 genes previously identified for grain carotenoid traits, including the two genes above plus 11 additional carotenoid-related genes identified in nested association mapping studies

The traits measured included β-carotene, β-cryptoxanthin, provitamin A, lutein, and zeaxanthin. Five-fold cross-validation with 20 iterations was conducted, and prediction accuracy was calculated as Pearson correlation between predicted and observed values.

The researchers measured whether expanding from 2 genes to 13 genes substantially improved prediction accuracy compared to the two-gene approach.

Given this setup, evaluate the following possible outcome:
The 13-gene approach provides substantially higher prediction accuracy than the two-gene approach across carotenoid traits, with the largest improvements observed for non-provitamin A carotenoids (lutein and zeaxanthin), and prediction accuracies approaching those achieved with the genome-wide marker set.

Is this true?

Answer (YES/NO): NO